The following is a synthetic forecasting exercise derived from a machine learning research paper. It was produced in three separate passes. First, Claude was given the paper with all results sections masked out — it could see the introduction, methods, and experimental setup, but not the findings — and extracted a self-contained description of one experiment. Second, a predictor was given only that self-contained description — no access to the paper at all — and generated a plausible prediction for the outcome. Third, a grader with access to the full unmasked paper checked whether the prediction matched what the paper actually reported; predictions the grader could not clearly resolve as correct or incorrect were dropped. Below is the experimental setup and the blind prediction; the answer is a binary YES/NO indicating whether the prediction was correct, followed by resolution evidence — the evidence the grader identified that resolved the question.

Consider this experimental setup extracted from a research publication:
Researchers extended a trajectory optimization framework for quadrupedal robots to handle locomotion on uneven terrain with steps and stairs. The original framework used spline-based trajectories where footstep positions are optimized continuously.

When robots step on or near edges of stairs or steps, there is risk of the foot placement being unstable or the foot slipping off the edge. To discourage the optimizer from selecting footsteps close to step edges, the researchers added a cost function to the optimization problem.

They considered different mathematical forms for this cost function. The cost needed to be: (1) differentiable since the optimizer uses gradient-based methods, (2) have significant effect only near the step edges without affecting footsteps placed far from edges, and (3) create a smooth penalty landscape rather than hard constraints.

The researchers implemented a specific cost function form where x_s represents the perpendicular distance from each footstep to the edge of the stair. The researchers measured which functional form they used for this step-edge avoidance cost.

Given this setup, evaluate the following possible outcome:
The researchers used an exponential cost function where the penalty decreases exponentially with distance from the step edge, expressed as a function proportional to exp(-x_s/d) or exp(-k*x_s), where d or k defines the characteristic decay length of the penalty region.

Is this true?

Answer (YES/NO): NO